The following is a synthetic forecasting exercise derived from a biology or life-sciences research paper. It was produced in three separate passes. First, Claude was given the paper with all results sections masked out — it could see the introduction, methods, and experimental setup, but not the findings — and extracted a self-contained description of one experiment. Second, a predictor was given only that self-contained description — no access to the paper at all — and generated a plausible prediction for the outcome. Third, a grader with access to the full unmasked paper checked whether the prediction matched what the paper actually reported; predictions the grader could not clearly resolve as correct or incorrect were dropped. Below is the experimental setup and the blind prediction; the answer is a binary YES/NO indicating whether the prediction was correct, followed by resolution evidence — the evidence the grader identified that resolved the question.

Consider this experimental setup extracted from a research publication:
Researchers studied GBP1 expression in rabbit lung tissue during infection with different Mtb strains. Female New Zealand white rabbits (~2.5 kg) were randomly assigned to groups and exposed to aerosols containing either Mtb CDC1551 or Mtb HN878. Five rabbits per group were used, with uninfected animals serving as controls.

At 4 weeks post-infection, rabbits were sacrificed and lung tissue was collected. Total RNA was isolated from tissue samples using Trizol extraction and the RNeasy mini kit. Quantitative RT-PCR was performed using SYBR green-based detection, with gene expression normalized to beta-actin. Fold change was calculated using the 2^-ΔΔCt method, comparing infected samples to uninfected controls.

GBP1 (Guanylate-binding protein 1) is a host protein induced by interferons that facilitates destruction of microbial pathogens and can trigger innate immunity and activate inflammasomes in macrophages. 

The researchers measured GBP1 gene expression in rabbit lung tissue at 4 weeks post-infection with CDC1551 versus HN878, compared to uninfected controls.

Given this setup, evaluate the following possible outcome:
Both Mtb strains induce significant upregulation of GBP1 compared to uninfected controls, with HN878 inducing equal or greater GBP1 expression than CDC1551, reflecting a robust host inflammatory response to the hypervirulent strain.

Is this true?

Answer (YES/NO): NO